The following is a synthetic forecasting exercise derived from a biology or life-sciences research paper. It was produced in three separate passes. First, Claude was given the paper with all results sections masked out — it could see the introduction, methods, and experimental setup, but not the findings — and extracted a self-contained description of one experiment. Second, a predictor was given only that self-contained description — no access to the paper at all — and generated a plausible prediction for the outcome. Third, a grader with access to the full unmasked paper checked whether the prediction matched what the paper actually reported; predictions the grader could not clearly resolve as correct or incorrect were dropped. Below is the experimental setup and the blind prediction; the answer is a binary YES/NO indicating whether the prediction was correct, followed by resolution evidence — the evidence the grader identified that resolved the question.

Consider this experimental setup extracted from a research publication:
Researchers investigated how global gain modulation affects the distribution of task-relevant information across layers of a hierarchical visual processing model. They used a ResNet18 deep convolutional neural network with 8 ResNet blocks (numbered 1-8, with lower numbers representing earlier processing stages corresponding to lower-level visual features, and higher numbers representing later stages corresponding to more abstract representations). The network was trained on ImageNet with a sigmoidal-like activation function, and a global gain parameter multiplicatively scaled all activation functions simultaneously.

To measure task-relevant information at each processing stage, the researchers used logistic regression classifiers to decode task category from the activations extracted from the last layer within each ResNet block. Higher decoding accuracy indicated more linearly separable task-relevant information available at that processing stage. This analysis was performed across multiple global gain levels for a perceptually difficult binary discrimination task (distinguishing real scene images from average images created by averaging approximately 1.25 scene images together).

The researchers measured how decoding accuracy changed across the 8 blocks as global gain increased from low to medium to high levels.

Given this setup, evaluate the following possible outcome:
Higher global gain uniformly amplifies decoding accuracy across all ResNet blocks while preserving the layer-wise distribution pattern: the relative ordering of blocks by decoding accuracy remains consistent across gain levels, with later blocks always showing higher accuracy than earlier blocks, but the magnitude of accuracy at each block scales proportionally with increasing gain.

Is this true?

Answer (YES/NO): NO